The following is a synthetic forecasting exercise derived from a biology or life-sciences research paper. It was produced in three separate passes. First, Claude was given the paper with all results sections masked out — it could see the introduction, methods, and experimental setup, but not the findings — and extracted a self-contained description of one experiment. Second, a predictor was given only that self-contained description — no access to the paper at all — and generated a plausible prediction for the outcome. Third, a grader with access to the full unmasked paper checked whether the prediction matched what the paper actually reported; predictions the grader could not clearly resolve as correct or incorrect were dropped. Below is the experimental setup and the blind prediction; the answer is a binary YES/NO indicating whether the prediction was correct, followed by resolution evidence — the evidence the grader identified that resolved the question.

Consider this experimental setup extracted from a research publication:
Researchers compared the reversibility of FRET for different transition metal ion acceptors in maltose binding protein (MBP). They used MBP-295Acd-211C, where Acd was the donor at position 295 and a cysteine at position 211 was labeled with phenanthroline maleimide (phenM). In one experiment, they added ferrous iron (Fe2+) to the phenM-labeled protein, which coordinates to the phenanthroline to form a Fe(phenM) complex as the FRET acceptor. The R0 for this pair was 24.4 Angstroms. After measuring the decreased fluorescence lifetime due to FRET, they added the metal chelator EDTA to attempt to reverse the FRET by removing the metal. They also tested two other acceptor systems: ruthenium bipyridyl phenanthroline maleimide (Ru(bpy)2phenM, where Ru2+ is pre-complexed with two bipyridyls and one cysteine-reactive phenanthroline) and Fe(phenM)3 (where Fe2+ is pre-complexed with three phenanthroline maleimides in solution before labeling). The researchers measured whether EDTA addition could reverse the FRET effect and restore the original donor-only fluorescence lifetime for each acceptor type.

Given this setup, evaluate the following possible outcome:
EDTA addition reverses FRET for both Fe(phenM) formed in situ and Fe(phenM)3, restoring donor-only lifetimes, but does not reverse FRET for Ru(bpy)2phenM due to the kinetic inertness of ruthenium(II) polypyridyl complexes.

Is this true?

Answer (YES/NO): NO